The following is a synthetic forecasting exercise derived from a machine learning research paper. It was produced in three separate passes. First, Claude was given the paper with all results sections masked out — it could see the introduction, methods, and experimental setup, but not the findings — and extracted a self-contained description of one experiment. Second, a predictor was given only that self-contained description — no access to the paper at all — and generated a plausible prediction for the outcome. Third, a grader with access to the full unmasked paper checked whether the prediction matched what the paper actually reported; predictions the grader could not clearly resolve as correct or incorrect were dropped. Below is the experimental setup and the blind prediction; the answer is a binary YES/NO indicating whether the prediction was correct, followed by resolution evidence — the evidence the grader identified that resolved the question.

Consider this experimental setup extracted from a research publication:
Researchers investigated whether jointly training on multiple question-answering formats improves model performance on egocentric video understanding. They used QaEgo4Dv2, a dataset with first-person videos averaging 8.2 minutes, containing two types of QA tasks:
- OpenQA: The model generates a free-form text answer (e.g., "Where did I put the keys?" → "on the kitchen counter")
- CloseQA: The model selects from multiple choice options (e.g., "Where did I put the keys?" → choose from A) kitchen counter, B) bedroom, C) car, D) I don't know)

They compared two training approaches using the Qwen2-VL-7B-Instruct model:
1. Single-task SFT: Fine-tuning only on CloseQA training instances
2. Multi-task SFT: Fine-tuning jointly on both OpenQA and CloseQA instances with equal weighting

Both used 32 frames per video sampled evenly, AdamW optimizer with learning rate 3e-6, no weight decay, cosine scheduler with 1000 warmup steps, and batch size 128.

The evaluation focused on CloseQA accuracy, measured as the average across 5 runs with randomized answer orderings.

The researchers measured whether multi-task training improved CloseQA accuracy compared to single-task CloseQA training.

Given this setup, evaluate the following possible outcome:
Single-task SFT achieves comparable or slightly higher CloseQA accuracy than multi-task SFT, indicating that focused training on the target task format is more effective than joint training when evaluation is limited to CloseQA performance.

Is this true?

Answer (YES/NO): YES